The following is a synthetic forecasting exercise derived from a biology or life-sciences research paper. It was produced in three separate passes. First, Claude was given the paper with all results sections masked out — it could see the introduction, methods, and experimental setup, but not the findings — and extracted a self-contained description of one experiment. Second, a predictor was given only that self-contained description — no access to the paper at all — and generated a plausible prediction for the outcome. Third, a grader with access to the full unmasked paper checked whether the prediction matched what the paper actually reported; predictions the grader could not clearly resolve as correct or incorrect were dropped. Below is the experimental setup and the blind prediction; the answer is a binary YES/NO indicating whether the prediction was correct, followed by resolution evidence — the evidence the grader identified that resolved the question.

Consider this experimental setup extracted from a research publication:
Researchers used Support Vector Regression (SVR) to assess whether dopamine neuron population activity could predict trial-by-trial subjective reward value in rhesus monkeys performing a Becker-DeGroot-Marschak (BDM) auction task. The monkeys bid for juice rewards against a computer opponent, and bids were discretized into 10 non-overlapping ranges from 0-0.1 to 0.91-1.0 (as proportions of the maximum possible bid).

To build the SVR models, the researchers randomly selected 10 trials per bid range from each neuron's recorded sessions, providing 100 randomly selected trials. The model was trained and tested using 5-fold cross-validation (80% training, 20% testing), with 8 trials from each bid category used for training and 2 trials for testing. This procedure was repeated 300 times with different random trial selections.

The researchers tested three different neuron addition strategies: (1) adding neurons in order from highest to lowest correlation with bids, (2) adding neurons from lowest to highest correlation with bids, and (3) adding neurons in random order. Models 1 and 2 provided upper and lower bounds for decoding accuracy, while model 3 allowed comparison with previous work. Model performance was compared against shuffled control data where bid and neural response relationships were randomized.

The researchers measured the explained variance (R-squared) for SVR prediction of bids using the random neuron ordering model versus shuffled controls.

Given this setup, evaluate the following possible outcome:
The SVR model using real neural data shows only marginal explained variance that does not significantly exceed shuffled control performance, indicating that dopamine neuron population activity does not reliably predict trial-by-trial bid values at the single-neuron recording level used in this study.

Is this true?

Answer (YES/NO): NO